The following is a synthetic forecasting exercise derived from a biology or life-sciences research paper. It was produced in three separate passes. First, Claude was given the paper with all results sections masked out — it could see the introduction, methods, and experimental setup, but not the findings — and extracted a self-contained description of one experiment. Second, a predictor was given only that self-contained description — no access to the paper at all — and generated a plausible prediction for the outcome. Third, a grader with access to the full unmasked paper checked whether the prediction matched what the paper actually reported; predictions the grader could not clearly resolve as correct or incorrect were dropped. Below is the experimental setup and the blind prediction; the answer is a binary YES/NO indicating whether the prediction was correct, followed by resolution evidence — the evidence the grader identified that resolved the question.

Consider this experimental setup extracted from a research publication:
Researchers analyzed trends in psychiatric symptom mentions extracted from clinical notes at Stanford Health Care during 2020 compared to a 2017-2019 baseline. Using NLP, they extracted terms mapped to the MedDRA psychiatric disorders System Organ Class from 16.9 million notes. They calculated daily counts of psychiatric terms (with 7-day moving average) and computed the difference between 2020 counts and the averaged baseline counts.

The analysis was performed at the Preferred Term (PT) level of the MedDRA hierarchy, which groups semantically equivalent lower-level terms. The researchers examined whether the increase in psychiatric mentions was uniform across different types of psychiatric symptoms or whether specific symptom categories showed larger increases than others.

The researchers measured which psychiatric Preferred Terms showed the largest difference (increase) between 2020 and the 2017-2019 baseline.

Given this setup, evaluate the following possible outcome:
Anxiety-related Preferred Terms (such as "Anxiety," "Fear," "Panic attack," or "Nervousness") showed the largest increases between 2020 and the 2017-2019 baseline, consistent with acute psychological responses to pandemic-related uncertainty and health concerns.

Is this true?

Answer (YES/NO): YES